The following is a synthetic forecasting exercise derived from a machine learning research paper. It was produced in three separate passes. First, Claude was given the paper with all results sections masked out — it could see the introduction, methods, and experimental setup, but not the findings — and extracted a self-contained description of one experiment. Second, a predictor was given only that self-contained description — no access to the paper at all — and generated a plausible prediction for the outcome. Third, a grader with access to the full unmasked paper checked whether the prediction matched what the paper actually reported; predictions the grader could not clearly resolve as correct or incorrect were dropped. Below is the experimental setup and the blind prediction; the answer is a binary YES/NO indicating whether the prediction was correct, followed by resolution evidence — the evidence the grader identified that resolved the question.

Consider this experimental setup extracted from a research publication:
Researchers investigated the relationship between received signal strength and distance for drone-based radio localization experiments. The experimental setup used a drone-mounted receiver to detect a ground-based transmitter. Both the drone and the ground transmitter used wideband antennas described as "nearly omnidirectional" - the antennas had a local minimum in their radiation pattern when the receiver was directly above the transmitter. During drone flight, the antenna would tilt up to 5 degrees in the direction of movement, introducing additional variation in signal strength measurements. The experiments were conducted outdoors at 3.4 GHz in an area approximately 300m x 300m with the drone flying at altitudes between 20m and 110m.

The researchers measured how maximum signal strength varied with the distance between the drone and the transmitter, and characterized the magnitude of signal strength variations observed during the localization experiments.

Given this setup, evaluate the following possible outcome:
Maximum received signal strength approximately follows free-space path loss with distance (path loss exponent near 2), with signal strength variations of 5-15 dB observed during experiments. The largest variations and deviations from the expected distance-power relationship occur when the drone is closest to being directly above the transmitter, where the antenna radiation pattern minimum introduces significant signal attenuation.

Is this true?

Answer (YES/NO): NO